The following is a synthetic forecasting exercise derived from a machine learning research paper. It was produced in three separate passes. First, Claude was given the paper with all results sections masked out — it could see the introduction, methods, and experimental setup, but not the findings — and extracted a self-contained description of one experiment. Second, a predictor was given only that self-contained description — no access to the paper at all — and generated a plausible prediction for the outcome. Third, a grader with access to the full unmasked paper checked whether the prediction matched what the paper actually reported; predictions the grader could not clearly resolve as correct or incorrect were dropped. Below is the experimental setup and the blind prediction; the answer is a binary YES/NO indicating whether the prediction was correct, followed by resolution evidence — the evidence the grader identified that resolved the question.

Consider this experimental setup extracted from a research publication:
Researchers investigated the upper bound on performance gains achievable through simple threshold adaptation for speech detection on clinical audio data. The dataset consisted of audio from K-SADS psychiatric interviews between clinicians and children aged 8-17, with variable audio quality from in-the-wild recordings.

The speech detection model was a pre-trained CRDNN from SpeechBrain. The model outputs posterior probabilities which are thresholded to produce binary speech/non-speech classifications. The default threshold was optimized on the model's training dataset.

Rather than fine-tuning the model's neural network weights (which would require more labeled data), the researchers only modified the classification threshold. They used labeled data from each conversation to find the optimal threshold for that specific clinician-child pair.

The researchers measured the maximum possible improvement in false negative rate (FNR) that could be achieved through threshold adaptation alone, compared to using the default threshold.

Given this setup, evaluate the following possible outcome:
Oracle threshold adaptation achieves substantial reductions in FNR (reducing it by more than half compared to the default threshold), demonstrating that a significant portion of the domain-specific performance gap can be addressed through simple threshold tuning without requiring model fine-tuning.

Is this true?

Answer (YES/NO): NO